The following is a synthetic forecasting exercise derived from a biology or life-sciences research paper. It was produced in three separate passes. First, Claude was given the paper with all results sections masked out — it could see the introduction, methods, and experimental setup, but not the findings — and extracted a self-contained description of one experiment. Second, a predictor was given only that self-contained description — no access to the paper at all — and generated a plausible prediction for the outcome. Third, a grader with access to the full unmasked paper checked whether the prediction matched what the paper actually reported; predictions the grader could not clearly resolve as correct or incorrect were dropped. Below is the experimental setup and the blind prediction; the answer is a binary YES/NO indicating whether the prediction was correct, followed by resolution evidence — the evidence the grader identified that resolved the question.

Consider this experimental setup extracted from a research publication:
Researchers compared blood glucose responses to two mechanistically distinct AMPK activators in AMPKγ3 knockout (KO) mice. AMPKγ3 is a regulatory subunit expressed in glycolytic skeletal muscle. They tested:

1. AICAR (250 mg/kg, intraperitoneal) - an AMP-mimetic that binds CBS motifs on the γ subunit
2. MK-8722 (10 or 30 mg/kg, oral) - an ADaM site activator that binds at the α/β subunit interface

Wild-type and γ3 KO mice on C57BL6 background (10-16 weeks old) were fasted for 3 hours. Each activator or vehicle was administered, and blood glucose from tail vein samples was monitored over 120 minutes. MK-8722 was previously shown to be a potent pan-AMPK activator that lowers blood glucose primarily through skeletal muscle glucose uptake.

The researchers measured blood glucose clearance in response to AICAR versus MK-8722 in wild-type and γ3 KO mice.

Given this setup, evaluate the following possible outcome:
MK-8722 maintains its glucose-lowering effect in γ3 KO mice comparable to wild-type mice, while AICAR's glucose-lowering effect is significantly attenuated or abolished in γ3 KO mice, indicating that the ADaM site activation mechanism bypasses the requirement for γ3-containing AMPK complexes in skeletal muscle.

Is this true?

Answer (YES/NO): YES